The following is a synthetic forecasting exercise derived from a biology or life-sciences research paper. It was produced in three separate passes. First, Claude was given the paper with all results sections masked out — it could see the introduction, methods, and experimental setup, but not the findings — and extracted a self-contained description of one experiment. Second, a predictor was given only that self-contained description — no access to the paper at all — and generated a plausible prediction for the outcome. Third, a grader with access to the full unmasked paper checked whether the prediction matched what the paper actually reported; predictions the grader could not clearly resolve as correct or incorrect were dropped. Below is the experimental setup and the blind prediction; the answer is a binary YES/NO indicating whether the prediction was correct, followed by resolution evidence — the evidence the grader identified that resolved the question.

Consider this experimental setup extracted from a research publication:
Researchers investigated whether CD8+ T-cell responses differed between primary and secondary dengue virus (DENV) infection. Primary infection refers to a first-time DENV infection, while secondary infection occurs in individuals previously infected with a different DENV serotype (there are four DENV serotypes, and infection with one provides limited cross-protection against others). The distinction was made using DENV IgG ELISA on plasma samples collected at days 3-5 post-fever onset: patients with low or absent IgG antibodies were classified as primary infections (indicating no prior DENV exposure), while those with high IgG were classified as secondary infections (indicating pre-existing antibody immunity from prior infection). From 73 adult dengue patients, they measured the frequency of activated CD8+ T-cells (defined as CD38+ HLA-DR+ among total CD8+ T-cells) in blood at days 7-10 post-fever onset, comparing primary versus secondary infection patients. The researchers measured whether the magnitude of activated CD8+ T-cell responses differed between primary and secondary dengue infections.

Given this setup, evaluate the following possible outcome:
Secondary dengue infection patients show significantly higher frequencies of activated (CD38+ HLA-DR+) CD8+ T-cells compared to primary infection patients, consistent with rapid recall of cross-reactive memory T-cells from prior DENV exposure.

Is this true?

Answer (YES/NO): NO